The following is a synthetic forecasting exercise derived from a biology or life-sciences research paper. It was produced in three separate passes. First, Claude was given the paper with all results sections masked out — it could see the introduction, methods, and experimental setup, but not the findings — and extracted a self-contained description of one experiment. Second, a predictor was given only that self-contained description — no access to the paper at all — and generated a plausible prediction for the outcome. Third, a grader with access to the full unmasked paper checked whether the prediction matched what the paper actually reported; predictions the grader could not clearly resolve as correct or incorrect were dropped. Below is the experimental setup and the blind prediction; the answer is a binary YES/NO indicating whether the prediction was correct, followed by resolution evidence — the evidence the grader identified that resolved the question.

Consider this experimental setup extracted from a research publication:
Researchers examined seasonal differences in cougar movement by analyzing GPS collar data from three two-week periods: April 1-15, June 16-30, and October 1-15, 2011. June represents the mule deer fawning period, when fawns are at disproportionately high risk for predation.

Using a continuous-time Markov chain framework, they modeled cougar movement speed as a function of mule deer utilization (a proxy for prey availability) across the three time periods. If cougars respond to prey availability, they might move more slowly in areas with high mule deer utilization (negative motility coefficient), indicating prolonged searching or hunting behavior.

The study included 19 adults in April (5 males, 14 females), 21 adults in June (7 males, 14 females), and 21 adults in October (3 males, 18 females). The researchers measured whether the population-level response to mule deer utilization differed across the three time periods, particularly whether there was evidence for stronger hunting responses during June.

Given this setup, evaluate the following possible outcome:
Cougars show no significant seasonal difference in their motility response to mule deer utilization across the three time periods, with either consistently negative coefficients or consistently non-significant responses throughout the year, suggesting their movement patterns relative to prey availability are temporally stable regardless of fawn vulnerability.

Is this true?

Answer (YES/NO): YES